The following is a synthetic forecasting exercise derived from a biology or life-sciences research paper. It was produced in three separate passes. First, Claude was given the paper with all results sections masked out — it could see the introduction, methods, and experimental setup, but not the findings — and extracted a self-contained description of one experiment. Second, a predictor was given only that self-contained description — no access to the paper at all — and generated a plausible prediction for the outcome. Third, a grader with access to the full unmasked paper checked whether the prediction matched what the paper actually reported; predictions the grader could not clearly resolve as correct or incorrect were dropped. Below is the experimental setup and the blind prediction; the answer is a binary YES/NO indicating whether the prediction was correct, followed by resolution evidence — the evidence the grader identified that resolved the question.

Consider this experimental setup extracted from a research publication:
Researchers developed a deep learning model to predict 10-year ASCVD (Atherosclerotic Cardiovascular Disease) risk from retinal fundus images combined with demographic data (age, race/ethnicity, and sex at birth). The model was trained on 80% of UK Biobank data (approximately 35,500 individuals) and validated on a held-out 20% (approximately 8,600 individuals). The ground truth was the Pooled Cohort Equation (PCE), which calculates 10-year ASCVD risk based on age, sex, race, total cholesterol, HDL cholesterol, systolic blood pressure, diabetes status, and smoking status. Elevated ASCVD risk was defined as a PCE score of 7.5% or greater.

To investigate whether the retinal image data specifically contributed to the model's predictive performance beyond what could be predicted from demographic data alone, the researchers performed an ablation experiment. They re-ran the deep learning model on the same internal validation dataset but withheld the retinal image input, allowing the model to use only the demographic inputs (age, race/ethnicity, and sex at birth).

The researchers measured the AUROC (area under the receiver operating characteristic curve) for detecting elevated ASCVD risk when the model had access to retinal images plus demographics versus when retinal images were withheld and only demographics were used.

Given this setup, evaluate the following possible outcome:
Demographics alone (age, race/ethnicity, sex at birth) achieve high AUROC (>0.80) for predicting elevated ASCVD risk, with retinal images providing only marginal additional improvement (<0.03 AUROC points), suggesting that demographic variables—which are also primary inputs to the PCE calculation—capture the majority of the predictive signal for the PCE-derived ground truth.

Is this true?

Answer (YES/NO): NO